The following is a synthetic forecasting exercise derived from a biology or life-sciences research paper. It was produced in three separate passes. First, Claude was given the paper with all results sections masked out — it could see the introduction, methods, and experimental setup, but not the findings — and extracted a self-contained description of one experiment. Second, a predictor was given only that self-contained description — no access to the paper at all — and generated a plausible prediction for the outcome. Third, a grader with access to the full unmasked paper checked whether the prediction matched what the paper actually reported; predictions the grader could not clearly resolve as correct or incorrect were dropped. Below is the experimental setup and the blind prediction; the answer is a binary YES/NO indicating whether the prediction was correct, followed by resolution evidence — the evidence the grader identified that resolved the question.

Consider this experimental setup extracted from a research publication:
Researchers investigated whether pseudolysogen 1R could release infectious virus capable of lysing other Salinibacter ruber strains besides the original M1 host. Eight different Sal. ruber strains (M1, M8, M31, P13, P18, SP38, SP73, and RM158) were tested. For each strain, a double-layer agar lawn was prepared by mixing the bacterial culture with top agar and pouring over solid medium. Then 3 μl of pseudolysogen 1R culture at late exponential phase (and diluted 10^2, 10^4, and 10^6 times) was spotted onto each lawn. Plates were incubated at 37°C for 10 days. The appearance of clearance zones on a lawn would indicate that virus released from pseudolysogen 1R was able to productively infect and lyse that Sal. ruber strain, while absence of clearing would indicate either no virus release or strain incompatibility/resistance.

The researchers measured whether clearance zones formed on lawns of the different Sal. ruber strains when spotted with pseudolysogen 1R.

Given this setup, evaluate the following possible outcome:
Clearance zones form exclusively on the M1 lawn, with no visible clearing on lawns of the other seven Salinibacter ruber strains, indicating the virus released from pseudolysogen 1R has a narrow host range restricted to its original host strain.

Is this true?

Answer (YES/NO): YES